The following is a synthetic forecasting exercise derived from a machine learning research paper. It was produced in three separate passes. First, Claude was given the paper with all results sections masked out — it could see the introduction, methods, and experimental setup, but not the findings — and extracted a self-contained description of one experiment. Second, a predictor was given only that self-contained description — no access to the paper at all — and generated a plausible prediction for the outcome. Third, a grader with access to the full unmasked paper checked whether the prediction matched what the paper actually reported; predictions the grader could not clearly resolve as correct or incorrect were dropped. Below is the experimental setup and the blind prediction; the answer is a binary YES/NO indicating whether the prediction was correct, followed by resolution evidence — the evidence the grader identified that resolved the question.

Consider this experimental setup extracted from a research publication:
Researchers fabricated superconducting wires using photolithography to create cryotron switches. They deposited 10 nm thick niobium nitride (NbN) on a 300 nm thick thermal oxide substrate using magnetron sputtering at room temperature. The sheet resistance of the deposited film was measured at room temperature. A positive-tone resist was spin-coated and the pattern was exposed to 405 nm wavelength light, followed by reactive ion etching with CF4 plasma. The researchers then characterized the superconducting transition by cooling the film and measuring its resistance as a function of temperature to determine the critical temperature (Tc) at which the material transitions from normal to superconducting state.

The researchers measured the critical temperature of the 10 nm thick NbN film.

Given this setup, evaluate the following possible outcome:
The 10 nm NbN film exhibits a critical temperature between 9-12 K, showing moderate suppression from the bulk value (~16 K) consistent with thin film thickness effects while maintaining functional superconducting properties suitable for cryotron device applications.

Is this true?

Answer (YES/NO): NO